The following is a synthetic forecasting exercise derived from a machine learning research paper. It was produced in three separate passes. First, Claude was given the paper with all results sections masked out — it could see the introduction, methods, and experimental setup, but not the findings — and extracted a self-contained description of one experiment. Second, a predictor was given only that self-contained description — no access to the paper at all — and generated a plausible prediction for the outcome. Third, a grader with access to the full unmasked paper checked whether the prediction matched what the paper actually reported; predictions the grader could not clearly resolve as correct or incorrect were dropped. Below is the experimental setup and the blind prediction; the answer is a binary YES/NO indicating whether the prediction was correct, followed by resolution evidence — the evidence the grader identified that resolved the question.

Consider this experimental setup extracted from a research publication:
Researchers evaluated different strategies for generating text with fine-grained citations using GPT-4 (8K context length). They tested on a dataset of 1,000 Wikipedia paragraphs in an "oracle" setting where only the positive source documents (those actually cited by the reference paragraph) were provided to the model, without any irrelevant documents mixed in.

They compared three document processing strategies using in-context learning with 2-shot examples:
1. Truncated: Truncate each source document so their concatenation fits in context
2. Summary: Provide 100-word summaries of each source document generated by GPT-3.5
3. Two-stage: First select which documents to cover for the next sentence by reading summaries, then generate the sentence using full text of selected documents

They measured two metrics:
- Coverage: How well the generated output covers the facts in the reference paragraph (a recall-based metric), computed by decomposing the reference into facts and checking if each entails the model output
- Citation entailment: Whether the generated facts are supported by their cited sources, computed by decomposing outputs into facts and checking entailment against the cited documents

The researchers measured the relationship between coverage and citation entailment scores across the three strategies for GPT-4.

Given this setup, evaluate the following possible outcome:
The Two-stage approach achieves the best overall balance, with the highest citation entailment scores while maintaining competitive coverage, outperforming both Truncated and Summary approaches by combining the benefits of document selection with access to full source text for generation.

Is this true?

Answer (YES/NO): NO